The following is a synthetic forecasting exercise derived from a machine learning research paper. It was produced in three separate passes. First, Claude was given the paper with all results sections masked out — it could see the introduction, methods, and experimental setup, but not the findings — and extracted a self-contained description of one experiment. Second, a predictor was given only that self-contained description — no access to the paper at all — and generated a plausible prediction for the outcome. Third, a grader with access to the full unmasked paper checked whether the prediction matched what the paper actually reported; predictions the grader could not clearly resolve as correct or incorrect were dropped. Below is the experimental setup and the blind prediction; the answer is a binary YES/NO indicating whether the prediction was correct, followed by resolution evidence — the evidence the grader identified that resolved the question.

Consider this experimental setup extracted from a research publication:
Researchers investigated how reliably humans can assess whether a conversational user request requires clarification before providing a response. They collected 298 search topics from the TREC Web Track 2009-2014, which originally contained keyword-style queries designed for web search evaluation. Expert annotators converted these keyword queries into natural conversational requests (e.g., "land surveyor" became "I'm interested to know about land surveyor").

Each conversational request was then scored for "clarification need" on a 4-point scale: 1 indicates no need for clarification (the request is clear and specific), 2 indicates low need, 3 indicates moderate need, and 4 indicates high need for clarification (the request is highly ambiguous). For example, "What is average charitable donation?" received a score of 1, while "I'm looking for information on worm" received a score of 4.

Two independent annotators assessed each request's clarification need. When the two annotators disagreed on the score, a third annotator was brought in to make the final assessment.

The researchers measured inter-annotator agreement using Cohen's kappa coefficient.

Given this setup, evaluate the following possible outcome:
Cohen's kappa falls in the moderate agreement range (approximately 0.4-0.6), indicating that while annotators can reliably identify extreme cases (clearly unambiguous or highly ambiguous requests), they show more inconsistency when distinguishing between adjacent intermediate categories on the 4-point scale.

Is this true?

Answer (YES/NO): NO